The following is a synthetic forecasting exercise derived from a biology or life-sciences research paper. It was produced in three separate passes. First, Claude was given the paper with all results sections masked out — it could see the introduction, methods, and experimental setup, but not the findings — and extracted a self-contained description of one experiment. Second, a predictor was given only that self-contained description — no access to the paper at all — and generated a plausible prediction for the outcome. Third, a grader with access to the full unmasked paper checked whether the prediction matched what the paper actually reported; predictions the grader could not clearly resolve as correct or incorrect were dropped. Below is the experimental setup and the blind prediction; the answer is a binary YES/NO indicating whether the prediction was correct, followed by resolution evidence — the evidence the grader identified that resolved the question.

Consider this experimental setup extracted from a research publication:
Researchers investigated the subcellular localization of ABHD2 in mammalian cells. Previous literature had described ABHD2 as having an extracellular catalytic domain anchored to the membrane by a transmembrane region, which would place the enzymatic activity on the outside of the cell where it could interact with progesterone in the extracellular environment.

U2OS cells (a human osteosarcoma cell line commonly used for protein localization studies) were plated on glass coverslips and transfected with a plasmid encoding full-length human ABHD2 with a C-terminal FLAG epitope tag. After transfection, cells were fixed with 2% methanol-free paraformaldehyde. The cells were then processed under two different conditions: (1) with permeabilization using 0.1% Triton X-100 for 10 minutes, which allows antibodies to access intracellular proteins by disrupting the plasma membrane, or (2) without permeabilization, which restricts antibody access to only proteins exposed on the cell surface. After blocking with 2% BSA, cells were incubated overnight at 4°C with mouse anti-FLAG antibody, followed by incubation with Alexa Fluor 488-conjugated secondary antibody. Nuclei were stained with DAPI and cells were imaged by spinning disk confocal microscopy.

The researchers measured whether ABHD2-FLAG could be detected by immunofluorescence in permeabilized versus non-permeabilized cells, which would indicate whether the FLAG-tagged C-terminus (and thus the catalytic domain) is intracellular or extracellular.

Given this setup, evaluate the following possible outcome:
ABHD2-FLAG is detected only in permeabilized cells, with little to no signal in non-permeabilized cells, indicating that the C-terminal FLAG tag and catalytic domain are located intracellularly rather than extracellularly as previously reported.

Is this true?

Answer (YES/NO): NO